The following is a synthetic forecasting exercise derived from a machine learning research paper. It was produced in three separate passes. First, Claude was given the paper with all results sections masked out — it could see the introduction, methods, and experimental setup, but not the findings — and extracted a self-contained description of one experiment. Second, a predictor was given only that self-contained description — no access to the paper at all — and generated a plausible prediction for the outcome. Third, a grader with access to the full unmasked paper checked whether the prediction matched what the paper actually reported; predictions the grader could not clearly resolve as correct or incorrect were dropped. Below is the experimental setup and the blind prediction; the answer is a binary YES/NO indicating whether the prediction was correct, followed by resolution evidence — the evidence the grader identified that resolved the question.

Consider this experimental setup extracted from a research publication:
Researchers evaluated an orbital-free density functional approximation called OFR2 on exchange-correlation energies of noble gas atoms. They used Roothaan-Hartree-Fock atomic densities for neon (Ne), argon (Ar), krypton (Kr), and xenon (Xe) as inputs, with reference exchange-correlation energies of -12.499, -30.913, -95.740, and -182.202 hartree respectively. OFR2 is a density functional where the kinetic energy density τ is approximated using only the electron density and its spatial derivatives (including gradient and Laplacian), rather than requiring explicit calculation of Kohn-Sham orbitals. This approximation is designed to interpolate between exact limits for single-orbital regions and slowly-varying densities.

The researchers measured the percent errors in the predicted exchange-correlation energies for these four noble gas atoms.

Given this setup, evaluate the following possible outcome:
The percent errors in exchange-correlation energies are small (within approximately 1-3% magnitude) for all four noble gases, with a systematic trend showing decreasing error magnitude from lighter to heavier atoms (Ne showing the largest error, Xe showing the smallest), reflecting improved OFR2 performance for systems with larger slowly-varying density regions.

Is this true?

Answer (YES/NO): YES